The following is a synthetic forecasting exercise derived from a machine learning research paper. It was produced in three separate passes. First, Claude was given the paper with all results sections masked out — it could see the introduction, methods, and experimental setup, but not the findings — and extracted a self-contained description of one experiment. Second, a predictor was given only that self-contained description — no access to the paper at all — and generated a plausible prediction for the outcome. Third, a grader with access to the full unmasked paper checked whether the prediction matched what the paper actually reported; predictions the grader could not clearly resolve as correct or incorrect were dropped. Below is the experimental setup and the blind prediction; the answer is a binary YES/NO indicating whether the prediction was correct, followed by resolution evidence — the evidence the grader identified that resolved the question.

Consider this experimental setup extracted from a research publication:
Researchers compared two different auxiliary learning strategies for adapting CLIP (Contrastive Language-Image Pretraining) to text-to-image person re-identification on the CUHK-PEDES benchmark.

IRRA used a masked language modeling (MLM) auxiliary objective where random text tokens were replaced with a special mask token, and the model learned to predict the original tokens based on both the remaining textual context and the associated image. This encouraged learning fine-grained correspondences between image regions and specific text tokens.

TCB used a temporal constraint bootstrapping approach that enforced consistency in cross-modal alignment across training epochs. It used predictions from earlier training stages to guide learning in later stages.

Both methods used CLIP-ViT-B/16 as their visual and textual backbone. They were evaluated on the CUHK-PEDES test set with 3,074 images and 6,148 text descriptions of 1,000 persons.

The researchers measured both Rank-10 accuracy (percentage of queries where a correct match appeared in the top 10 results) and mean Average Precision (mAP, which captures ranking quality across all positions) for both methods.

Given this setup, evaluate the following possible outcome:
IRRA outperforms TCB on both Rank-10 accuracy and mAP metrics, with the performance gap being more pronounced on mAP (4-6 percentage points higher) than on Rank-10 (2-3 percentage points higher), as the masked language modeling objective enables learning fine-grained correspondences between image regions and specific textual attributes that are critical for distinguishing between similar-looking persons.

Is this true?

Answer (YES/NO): NO